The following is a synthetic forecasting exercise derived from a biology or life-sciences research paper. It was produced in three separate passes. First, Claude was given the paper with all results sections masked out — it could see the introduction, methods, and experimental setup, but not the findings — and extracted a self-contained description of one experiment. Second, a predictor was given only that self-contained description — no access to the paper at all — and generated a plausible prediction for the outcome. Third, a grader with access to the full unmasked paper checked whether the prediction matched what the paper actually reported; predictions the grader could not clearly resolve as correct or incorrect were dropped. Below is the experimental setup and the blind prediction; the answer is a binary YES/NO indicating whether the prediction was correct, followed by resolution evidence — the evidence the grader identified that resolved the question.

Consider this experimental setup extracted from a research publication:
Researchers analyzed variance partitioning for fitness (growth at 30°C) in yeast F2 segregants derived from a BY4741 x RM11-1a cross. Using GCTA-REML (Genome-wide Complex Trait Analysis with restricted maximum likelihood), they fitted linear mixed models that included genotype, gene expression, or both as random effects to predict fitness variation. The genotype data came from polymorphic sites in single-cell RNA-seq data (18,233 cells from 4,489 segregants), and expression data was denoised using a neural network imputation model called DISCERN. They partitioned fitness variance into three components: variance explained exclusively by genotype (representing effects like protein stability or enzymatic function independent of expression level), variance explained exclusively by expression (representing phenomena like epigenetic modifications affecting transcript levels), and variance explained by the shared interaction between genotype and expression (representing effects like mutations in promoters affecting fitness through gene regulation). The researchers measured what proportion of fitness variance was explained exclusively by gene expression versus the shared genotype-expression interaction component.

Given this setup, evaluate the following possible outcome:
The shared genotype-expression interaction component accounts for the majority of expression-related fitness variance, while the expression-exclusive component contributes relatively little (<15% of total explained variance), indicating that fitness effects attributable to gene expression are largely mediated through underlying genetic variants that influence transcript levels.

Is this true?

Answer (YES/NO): YES